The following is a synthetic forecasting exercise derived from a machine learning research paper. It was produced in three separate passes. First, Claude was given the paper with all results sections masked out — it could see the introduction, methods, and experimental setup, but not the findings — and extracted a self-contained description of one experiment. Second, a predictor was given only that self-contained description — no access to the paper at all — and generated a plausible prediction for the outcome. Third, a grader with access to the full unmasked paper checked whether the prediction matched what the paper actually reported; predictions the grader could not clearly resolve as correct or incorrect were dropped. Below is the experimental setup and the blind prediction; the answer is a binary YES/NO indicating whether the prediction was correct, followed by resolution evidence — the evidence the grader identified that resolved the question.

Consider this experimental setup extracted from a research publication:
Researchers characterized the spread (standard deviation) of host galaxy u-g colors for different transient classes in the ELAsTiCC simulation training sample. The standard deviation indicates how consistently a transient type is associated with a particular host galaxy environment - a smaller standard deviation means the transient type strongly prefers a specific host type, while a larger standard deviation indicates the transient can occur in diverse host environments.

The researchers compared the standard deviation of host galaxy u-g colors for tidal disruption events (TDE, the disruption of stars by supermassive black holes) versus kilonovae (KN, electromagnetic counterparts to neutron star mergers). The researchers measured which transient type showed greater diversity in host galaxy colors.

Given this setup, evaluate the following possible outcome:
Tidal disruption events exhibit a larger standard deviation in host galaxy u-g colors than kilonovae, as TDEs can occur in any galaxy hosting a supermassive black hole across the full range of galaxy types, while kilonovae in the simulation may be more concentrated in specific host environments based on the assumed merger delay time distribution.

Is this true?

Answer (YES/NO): YES